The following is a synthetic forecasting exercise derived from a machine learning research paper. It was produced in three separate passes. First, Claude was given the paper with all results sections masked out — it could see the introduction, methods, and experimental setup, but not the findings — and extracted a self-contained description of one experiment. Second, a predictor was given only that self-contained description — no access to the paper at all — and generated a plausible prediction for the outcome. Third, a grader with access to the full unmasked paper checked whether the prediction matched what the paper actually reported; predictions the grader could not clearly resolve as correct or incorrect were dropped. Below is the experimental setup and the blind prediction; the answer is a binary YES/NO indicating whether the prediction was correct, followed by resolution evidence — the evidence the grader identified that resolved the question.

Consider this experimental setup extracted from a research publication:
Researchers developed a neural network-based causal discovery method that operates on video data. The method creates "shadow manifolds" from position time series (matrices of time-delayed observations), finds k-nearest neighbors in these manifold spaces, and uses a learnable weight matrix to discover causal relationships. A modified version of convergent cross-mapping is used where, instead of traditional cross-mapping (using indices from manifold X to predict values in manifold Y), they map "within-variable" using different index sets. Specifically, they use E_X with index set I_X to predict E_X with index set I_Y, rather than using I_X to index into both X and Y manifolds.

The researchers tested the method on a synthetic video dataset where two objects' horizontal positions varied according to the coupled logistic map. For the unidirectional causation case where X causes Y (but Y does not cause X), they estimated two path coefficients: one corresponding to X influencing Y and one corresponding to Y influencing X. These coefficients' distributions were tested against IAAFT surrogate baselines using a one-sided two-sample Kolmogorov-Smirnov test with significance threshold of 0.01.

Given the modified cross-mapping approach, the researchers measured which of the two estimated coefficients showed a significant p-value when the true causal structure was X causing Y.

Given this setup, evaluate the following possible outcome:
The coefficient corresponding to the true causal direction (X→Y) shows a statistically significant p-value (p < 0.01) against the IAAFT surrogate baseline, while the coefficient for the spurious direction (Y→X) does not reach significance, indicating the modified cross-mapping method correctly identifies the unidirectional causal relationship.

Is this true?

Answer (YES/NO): NO